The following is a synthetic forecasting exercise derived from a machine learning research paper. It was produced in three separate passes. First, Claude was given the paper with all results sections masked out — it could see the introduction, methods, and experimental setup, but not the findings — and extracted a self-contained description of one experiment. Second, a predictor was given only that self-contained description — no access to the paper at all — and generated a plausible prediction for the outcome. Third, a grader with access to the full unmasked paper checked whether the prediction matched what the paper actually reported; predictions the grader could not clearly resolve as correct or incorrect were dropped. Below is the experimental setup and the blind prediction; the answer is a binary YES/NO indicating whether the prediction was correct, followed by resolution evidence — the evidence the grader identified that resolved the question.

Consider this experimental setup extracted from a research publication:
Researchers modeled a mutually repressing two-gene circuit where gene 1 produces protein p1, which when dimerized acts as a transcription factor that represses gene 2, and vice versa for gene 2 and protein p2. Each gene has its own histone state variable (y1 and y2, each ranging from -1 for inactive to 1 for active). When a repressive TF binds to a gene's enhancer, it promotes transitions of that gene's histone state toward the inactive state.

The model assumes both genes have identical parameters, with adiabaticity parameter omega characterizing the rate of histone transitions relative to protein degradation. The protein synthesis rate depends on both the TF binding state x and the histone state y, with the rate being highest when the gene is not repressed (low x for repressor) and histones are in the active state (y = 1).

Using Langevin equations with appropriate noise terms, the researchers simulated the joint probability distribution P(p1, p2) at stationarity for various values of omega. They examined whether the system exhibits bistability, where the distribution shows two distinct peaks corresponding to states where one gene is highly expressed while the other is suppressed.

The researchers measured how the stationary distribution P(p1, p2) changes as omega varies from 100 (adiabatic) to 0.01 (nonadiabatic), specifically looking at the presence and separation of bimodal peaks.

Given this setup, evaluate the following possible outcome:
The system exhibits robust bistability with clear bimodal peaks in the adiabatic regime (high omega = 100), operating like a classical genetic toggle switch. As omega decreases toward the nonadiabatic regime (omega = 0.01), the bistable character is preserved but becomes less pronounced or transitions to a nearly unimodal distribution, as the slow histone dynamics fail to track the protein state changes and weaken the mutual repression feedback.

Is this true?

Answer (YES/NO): NO